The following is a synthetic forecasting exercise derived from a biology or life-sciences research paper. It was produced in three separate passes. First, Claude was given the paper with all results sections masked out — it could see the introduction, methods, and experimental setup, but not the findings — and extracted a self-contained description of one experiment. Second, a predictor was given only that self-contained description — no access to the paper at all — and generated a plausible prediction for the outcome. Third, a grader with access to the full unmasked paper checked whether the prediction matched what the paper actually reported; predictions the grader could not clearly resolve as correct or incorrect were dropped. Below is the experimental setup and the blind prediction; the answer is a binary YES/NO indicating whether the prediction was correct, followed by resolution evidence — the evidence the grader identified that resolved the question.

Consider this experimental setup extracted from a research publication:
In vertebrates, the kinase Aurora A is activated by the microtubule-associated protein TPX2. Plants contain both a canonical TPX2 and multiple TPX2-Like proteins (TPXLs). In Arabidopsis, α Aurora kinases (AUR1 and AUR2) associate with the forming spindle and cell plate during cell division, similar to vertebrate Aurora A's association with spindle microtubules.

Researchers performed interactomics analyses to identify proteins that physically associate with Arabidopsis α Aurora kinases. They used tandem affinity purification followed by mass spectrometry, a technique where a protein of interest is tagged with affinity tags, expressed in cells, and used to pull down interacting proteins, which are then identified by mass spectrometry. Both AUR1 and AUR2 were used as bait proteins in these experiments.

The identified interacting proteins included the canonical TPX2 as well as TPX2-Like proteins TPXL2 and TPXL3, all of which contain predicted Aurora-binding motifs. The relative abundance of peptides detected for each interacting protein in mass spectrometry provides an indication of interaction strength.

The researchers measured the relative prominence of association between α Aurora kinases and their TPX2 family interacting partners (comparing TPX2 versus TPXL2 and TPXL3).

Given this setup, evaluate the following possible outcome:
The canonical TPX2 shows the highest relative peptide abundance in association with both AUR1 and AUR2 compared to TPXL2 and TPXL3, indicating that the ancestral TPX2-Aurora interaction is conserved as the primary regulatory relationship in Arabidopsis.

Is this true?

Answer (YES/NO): NO